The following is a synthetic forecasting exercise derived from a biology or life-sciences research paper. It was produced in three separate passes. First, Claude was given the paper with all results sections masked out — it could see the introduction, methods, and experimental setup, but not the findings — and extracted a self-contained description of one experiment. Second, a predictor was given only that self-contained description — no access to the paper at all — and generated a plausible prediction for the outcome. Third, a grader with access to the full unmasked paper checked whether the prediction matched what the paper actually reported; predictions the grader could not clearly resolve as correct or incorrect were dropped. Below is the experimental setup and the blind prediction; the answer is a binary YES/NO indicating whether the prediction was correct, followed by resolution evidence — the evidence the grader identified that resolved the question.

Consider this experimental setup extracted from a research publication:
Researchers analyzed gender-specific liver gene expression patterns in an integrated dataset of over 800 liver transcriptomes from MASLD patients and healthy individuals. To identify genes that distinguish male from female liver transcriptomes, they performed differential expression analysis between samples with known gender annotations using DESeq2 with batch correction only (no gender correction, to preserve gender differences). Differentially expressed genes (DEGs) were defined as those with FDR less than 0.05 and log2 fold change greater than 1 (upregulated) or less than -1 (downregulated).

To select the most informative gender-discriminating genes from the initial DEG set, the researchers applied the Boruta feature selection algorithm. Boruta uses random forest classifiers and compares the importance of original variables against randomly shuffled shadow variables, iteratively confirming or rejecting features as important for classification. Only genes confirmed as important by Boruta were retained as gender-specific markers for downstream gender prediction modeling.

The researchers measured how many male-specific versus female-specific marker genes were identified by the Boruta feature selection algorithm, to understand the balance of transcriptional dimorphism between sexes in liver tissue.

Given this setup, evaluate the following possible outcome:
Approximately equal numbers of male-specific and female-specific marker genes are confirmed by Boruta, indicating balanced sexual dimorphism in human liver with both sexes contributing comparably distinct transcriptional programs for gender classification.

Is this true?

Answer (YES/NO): NO